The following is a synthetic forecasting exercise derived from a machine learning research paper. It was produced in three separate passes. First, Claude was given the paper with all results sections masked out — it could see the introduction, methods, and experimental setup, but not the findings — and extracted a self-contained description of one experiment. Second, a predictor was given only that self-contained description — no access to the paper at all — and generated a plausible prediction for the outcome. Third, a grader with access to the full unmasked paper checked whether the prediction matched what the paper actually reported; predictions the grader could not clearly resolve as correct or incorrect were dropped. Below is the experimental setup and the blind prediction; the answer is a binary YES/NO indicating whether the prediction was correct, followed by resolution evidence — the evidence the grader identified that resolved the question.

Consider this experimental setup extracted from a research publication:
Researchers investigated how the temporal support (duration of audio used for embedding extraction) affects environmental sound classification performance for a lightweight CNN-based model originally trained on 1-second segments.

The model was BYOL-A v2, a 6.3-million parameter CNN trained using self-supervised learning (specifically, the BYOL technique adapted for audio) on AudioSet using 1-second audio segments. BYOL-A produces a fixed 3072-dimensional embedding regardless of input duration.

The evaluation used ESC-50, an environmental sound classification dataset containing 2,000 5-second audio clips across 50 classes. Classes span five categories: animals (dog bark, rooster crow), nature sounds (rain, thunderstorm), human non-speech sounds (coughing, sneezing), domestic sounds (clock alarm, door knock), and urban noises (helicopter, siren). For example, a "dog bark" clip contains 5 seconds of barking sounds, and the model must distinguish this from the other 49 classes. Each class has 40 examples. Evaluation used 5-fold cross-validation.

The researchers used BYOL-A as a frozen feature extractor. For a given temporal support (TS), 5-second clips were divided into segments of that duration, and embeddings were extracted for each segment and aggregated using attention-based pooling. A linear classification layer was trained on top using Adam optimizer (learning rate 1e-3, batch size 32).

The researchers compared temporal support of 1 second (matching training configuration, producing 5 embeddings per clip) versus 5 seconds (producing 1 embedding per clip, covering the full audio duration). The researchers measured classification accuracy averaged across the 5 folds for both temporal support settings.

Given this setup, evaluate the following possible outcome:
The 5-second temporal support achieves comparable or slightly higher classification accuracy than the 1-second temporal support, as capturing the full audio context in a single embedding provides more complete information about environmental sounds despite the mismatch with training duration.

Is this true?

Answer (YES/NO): NO